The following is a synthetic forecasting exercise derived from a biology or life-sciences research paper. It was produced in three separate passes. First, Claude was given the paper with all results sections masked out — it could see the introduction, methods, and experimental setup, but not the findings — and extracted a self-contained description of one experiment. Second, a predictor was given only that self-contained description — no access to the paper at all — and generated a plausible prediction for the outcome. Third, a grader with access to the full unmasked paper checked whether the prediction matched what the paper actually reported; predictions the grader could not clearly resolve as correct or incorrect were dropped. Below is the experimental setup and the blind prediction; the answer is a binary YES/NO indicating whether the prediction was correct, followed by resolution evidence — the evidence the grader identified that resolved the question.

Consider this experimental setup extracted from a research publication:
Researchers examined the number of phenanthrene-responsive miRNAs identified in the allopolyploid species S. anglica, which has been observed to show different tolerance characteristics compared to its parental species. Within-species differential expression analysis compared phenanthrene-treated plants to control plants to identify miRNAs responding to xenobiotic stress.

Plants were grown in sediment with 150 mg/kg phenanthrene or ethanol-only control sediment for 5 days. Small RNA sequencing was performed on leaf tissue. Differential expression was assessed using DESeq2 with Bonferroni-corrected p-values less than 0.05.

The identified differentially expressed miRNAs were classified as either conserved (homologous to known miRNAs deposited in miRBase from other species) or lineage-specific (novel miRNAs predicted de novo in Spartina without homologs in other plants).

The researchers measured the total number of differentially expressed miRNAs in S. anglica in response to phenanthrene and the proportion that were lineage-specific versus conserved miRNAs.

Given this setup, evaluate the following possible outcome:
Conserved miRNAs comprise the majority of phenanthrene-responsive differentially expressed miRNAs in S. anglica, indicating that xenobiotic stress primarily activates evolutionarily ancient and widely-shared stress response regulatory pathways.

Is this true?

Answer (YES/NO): NO